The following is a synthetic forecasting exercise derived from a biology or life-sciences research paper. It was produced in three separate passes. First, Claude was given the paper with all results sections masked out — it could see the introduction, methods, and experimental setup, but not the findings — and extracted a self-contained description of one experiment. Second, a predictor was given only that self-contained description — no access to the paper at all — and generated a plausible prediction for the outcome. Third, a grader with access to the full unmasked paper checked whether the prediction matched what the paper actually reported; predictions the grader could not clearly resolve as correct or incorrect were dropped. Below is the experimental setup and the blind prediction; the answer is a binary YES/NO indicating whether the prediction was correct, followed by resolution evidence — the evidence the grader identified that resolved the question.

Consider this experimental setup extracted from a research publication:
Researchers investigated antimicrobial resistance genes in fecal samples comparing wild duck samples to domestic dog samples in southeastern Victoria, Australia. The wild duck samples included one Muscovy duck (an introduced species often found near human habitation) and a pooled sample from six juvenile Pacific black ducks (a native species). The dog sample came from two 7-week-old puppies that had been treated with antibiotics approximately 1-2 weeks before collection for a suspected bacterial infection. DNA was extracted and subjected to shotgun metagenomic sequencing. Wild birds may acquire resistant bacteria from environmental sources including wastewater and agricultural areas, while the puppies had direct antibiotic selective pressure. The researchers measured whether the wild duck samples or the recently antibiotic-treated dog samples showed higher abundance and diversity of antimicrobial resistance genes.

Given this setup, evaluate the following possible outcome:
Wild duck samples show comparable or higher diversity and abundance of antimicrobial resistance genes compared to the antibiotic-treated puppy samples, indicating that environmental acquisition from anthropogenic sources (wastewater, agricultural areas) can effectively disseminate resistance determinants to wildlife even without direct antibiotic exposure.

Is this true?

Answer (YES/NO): NO